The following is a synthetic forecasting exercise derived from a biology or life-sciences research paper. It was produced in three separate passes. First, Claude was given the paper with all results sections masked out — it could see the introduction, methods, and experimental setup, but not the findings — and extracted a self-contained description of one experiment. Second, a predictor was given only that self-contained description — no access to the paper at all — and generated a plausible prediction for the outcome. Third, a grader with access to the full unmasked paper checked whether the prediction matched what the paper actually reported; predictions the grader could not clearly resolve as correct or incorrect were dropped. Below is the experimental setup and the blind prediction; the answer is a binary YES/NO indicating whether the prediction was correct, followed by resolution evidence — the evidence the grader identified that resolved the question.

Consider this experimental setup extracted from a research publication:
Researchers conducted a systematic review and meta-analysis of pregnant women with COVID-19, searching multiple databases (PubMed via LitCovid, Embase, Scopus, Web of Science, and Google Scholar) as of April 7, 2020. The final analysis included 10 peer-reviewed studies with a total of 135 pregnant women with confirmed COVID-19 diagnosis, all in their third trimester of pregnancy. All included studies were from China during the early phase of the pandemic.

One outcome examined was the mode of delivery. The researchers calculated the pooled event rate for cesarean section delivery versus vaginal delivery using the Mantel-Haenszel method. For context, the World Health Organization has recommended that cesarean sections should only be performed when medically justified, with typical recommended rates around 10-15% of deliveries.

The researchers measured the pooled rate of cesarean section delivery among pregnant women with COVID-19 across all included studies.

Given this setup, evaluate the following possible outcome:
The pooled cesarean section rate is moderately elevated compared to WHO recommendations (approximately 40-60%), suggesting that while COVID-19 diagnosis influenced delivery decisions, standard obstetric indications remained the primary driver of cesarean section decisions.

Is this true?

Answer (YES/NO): NO